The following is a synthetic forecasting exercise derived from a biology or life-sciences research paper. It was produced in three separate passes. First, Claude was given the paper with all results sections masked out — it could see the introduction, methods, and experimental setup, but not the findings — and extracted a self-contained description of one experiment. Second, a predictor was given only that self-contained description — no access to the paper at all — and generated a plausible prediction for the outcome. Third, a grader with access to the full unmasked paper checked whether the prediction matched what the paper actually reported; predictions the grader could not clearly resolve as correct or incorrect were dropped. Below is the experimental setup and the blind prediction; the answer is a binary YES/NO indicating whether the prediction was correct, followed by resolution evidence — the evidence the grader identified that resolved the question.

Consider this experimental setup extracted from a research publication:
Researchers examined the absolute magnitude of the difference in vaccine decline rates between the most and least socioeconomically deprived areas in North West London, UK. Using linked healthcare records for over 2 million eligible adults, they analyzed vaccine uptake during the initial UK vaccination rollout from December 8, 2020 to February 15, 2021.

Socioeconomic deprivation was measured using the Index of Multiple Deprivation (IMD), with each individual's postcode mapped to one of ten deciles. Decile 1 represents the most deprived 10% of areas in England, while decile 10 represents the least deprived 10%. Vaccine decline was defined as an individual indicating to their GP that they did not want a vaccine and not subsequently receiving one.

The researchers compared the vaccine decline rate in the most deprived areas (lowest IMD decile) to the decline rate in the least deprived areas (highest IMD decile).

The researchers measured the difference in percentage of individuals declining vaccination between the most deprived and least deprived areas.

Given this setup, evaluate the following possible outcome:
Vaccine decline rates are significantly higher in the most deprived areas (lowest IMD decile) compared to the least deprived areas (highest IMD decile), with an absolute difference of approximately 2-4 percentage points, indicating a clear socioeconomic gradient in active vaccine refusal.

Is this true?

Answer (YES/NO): NO